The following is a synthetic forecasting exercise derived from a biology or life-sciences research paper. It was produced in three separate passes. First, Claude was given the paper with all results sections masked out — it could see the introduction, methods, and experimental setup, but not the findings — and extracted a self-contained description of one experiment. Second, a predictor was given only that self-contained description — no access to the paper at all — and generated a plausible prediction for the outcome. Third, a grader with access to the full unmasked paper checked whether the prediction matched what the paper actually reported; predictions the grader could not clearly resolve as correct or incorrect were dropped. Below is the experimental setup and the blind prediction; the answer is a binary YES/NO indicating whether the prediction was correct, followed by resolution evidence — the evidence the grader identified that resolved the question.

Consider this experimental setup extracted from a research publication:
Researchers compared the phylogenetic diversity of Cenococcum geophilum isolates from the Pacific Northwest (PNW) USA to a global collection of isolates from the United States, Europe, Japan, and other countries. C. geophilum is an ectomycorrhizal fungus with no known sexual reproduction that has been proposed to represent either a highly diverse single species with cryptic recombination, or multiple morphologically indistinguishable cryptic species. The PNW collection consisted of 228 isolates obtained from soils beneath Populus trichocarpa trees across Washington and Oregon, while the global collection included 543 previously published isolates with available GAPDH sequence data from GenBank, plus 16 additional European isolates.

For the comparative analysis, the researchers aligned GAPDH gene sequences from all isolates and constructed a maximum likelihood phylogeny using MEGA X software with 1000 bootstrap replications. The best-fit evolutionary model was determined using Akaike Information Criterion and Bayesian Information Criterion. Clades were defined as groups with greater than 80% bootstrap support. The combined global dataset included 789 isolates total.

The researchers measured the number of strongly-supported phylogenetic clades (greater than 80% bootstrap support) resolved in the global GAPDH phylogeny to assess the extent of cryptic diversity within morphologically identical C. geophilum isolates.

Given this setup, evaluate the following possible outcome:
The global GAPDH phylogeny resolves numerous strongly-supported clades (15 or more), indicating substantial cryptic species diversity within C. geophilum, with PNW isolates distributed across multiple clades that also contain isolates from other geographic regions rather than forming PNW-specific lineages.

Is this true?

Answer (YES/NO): NO